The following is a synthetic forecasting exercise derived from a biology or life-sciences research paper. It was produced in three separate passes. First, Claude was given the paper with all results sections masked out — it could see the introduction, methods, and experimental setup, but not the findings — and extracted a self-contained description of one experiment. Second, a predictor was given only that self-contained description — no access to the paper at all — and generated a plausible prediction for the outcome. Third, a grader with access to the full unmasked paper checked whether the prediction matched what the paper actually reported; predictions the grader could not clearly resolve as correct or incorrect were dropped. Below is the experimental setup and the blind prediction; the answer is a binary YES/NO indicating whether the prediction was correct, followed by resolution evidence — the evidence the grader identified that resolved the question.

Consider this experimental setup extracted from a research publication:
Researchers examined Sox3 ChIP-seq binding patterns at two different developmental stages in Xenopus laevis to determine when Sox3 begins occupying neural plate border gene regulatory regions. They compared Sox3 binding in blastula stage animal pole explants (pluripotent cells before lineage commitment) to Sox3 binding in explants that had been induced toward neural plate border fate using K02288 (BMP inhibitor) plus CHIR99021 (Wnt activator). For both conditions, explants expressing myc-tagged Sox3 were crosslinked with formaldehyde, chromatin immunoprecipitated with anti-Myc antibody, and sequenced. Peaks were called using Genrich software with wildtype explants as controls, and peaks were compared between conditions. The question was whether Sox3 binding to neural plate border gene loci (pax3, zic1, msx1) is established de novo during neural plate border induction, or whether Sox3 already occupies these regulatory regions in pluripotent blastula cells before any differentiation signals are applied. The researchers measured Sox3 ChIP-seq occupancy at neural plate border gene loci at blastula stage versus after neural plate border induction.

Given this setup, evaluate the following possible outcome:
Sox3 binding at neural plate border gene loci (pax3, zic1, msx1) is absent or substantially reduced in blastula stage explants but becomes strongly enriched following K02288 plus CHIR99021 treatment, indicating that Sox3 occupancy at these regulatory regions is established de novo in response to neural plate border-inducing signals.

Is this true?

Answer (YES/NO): NO